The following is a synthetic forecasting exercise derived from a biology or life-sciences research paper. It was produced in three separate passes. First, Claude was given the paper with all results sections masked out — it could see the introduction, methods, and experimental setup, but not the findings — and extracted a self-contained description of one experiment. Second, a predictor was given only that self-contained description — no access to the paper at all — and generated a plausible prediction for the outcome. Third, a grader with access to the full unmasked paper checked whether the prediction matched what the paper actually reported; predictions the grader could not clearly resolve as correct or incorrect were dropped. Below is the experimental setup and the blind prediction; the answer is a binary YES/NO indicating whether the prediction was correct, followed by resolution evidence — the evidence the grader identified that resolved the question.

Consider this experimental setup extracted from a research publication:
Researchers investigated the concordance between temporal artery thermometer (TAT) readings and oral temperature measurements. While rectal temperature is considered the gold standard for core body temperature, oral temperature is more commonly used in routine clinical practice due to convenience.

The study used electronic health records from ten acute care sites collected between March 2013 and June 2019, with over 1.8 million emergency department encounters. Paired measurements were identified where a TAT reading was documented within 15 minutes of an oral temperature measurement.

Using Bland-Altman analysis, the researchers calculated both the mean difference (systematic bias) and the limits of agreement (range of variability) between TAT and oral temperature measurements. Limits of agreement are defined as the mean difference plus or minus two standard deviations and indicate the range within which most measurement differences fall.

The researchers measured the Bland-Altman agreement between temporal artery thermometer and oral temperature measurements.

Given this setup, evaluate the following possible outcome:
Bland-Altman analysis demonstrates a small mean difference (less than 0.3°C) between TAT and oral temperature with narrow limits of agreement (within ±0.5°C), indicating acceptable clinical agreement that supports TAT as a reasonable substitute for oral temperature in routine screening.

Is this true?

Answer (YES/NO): NO